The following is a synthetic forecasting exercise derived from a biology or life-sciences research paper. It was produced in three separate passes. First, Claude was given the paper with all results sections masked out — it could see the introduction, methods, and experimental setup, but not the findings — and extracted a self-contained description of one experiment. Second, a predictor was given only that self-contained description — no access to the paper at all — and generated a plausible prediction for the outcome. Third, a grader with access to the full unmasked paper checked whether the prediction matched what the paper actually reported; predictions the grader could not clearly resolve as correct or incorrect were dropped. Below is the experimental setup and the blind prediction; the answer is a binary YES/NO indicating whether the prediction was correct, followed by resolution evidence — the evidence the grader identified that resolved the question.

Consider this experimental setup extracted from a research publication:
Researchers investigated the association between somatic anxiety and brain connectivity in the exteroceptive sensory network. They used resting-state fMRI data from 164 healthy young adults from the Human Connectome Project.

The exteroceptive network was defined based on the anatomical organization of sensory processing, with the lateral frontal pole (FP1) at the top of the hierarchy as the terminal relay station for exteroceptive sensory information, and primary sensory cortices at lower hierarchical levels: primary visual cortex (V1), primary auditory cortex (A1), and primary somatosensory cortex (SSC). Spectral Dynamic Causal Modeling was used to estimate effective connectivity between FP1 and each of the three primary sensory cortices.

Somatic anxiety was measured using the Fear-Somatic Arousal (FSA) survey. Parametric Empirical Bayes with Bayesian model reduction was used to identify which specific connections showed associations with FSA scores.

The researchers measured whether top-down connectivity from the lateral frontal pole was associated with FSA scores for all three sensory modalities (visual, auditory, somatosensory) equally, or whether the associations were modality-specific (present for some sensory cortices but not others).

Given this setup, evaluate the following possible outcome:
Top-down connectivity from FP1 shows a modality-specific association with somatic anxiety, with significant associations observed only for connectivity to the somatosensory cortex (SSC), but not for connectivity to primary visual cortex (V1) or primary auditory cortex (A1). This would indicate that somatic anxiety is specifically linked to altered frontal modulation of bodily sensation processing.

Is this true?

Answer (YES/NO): NO